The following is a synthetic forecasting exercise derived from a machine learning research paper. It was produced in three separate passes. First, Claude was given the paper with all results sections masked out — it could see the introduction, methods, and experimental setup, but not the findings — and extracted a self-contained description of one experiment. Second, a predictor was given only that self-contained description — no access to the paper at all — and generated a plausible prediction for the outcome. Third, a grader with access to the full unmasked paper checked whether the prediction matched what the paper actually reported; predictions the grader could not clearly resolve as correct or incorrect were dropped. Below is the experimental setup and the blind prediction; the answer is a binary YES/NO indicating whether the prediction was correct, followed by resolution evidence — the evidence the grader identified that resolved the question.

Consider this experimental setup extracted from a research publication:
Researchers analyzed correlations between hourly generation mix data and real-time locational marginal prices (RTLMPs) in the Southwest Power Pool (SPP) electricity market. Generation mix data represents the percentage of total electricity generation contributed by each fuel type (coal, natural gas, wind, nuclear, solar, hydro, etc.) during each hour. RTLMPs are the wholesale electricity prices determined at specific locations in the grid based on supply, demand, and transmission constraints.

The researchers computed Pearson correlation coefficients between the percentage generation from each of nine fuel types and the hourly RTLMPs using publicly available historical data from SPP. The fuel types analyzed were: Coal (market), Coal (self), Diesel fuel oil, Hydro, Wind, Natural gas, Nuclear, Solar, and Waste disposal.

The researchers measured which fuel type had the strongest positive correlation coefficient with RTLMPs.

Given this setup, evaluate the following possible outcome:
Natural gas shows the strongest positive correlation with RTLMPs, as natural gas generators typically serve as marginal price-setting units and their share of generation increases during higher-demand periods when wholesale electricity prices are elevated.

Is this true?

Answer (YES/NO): YES